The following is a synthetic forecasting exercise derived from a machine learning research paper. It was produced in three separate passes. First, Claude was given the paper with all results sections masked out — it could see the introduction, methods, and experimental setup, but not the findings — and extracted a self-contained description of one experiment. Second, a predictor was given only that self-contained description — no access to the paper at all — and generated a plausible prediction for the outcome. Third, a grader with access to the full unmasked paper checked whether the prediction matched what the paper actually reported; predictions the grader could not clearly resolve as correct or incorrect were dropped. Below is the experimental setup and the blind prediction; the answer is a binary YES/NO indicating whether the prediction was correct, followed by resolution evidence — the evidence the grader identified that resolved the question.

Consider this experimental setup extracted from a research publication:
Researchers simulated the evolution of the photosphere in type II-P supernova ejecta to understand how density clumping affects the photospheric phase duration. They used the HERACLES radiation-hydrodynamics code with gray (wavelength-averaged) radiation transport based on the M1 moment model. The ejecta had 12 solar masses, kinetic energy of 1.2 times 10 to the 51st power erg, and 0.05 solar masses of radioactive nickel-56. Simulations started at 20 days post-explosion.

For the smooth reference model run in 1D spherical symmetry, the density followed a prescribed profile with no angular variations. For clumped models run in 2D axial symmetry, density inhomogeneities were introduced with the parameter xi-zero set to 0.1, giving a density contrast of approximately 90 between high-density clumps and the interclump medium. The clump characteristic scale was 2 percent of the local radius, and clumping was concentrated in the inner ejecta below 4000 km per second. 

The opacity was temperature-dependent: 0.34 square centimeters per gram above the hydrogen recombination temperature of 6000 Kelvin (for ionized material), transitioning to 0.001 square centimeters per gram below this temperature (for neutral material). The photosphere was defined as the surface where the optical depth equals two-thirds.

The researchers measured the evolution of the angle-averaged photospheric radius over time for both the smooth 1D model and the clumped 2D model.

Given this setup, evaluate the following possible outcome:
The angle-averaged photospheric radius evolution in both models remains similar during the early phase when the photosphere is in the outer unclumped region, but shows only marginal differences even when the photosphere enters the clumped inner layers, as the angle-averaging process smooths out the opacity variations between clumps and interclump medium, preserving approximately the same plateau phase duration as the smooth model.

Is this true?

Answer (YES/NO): NO